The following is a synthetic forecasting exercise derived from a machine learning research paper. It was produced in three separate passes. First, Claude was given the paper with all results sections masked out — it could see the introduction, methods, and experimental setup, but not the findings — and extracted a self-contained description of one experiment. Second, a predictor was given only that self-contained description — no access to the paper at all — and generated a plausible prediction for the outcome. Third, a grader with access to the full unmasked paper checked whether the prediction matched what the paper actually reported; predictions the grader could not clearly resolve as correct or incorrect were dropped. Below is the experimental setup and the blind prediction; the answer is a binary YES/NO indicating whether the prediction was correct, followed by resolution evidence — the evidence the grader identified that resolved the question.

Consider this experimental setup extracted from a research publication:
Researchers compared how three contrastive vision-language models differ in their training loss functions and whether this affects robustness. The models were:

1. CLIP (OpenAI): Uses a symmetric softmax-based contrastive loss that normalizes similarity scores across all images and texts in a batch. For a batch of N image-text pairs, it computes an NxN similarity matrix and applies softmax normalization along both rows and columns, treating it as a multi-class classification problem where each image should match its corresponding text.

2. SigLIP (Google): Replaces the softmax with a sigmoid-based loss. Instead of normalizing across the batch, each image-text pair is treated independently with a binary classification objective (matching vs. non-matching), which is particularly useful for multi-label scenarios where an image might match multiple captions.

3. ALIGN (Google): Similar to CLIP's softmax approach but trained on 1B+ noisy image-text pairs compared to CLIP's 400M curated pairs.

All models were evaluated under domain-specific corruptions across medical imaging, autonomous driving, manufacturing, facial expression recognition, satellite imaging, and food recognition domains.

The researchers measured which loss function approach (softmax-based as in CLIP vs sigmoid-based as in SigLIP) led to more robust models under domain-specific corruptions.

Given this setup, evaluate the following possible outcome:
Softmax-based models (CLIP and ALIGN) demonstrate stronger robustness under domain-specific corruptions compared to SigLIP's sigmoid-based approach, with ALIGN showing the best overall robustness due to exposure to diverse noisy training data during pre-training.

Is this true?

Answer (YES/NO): NO